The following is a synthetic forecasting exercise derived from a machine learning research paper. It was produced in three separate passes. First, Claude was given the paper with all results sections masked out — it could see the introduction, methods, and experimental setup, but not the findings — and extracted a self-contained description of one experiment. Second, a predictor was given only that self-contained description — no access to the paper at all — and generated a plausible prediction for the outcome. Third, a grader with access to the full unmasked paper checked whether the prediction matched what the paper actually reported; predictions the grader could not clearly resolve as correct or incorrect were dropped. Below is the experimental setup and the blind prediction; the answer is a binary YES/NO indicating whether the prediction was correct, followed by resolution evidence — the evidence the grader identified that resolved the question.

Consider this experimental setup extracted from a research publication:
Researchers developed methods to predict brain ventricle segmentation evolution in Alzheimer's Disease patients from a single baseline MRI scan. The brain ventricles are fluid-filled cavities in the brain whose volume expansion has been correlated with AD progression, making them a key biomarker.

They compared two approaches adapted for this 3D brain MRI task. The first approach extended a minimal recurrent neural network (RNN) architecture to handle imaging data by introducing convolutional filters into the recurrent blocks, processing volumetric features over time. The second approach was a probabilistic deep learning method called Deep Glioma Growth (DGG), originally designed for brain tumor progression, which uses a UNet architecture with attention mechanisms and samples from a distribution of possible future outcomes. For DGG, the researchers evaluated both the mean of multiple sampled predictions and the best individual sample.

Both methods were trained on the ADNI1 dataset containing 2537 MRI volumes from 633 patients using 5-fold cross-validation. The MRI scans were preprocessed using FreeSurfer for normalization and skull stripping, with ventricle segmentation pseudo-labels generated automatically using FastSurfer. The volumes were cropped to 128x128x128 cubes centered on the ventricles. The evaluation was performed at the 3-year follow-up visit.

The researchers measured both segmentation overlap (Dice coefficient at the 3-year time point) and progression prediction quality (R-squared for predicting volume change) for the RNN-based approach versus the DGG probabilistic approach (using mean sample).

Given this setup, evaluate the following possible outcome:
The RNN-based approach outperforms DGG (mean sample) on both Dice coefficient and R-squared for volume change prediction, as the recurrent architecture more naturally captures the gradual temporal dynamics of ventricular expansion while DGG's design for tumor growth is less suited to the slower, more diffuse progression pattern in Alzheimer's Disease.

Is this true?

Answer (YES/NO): YES